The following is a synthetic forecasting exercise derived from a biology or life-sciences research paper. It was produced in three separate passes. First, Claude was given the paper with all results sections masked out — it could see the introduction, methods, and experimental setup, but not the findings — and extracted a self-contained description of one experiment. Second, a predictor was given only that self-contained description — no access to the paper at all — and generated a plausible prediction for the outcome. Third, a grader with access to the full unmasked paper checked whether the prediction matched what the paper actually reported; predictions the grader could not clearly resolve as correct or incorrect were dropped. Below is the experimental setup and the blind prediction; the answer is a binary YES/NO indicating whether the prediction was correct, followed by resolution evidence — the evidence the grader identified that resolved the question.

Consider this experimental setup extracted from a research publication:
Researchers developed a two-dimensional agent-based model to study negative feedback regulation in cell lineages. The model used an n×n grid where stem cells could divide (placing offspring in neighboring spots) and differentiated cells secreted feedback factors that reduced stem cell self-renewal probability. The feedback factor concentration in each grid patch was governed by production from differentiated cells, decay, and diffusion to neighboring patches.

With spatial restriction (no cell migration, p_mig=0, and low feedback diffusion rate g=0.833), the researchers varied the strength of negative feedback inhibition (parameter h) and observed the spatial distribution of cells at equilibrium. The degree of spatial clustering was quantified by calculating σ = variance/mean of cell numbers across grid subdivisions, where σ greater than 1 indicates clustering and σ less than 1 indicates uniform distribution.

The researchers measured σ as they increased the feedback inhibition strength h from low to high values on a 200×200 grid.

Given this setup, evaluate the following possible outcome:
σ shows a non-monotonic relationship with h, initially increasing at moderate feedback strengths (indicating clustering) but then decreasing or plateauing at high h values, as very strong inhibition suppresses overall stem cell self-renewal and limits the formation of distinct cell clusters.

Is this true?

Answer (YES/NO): NO